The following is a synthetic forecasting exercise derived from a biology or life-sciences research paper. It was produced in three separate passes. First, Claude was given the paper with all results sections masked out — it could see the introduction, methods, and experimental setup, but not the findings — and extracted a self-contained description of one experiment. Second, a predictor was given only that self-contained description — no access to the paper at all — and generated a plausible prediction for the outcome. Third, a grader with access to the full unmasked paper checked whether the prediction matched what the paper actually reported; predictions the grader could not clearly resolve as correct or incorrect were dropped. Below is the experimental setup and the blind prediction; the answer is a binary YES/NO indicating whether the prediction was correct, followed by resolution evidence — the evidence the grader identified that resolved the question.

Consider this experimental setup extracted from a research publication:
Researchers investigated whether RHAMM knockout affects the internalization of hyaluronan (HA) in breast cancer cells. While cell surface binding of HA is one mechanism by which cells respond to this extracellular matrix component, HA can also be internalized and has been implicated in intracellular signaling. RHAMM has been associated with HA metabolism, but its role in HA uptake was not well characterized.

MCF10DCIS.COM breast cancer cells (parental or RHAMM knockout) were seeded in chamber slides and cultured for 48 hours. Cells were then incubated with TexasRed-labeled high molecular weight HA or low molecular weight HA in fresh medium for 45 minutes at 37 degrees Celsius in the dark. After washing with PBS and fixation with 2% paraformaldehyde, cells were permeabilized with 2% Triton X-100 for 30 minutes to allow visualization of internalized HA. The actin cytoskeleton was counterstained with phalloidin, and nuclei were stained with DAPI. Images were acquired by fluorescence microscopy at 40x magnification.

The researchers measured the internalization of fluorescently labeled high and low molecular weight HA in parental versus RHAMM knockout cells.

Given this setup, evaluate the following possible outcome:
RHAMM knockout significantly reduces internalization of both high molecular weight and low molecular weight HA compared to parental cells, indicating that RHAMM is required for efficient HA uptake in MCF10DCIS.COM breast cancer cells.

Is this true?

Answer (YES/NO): NO